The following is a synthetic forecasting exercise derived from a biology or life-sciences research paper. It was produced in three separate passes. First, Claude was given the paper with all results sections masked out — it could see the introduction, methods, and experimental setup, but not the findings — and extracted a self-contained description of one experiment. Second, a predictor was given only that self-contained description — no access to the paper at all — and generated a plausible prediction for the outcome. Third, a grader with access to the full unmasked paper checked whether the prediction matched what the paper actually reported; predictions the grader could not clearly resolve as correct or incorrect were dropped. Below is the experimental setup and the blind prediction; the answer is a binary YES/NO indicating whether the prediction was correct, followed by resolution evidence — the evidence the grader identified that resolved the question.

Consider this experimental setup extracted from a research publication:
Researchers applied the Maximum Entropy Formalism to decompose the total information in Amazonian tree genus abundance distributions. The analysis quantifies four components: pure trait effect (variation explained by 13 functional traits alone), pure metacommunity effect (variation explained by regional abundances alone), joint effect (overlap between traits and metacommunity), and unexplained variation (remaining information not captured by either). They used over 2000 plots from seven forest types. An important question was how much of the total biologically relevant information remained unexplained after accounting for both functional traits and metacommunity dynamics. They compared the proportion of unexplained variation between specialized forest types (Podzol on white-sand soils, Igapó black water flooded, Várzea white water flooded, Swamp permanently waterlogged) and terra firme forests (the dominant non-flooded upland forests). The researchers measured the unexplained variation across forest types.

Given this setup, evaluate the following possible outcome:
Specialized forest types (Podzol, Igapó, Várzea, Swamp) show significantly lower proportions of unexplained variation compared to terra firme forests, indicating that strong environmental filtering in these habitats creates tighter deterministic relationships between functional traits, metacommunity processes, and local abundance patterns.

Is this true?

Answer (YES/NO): NO